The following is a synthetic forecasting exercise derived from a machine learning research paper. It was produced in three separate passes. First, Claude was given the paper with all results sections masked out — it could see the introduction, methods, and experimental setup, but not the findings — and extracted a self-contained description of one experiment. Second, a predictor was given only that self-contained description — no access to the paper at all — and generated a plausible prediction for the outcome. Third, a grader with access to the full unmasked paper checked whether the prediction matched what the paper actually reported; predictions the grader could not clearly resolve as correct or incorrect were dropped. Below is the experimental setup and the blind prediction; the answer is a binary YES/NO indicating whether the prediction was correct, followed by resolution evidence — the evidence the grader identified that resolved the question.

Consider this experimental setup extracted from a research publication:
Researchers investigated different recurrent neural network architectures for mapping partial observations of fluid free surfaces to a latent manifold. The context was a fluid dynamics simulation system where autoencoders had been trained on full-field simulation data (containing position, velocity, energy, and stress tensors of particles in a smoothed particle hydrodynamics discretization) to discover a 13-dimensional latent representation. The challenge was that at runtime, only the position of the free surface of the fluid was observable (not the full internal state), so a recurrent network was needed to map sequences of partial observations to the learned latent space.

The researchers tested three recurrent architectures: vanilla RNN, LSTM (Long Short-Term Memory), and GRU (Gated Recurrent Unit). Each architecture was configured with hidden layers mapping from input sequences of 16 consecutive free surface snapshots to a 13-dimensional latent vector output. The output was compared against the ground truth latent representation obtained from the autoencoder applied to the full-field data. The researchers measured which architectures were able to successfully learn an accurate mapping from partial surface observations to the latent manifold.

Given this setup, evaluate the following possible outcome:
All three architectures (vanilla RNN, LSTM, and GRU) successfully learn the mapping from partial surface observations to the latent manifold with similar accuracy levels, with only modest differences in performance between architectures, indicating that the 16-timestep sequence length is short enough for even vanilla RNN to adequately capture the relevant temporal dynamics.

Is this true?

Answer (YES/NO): NO